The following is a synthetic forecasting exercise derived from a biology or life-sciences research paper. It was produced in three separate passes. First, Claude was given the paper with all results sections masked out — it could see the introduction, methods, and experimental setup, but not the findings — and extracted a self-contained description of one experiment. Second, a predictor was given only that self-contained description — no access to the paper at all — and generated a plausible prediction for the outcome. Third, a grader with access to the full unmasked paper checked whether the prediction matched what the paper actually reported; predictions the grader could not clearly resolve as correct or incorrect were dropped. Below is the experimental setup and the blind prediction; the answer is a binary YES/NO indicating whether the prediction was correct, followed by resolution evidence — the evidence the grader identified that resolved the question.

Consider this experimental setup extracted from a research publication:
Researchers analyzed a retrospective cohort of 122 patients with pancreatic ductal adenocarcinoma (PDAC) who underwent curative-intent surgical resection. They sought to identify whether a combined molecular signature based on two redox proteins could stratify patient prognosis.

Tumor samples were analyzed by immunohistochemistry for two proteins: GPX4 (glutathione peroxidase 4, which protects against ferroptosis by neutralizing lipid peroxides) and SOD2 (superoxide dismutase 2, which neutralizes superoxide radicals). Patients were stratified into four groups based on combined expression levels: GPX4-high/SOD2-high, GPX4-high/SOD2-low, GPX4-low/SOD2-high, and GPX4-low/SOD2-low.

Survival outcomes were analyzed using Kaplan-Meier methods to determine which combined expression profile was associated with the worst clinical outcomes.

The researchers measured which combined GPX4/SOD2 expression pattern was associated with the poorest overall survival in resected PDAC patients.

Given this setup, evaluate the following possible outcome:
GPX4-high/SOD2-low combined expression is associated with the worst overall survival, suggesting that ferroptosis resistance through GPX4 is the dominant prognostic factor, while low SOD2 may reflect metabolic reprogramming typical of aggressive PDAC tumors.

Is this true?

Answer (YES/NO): YES